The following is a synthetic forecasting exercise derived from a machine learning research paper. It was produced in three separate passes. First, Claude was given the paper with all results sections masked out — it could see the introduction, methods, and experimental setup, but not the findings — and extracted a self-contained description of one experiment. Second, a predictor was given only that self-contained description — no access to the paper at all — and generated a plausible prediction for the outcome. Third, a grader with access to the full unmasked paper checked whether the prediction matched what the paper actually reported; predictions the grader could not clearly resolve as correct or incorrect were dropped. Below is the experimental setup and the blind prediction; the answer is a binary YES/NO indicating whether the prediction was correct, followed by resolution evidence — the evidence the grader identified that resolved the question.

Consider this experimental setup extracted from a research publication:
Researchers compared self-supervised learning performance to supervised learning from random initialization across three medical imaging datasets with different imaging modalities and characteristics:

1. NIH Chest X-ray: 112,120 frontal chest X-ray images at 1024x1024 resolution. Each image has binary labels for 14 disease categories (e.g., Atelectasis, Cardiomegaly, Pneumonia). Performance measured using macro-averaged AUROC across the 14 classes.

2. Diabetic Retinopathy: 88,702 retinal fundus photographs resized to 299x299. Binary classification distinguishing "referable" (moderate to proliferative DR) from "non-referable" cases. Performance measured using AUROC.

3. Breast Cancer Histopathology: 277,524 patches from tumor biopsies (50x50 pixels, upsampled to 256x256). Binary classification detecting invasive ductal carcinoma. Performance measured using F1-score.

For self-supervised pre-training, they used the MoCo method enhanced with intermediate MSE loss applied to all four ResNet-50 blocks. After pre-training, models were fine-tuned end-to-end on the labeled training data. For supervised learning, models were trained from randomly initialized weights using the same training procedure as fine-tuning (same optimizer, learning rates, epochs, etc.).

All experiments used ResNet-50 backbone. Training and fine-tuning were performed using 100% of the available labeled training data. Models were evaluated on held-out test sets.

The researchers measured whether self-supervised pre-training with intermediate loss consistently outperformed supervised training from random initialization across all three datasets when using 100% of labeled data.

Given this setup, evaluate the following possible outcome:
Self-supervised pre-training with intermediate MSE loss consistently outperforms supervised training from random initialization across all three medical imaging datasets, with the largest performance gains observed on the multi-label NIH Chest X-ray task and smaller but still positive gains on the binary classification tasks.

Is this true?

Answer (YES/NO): NO